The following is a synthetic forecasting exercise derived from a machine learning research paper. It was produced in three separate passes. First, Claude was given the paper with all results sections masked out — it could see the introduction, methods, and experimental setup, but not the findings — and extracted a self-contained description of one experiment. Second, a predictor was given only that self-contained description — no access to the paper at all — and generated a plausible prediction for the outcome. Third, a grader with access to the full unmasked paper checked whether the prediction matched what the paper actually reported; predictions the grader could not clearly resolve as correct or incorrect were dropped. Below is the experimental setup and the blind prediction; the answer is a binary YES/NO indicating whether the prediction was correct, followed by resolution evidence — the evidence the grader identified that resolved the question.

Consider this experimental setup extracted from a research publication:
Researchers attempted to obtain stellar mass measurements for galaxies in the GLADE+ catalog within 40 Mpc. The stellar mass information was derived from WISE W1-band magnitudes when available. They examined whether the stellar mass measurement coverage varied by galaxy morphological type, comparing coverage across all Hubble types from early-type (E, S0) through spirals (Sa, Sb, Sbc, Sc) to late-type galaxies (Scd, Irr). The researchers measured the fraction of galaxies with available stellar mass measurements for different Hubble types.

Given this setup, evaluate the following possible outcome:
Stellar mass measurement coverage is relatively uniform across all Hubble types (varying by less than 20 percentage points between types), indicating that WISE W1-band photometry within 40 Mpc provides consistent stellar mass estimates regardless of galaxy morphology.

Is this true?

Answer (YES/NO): NO